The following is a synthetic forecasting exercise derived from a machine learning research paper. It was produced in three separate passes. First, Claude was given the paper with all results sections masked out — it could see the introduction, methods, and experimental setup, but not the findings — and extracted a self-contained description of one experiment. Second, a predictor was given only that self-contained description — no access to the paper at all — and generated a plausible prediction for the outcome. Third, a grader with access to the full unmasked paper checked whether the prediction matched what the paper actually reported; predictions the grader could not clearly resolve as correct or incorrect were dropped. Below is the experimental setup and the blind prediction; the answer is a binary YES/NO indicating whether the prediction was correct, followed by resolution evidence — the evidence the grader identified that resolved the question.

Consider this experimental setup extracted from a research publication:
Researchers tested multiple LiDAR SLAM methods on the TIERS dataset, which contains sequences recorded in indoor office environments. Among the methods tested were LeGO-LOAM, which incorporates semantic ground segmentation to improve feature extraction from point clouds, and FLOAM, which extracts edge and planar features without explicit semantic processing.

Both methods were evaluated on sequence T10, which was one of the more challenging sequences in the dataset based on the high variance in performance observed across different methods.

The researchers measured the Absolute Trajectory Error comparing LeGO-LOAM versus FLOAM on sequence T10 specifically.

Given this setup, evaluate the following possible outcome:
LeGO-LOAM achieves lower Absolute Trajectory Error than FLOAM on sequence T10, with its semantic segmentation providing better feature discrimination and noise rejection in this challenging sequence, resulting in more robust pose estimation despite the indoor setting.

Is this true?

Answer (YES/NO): NO